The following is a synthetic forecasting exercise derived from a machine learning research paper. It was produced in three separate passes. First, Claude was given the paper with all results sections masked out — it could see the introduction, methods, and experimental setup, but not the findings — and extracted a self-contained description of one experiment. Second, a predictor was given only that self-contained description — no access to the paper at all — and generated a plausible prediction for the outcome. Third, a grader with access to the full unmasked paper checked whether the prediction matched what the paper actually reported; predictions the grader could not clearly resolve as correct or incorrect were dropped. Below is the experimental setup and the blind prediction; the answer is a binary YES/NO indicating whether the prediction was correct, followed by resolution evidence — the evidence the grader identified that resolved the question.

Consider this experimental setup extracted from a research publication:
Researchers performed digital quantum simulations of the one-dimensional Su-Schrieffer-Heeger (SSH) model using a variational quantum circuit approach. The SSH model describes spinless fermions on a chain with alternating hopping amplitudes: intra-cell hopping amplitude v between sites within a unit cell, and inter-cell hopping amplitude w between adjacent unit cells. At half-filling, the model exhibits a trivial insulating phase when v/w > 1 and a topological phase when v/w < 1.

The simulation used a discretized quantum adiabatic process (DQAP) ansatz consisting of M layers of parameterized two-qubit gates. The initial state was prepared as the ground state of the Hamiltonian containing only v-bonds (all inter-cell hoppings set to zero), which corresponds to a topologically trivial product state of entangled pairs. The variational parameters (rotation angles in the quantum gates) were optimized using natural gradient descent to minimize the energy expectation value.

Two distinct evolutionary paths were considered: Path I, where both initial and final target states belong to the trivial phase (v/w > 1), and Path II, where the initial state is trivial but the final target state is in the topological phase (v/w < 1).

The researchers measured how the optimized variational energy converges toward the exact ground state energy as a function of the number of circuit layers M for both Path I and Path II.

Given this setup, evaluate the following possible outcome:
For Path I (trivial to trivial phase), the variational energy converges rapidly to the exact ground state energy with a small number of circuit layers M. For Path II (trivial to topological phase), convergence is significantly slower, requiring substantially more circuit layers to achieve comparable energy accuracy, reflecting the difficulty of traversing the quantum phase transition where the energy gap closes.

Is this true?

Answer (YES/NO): YES